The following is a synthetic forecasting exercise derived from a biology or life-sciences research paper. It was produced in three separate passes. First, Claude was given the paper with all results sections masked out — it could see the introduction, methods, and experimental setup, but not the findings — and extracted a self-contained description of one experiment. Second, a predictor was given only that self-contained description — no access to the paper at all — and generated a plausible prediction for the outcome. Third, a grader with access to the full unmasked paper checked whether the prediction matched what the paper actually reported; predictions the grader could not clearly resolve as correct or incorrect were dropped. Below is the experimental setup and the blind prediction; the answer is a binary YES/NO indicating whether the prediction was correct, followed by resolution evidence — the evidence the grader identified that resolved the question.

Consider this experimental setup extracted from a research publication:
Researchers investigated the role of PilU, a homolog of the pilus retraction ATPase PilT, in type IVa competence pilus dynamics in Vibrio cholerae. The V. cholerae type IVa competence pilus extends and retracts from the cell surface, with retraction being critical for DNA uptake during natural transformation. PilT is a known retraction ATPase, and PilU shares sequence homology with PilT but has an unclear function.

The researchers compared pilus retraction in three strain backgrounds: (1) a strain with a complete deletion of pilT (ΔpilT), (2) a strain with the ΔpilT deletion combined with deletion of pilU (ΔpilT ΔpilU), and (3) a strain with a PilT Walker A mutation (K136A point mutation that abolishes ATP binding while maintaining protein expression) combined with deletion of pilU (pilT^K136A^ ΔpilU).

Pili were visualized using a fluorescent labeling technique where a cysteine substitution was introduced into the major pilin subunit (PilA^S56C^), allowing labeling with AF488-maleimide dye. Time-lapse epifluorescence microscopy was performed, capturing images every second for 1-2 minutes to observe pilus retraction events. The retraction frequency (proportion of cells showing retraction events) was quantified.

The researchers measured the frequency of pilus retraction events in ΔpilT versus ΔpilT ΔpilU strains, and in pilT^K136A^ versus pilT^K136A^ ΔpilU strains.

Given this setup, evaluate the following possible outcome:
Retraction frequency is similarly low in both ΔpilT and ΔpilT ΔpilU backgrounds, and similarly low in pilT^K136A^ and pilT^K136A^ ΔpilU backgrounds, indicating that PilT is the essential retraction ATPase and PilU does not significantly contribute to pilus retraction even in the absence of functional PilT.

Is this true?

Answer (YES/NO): NO